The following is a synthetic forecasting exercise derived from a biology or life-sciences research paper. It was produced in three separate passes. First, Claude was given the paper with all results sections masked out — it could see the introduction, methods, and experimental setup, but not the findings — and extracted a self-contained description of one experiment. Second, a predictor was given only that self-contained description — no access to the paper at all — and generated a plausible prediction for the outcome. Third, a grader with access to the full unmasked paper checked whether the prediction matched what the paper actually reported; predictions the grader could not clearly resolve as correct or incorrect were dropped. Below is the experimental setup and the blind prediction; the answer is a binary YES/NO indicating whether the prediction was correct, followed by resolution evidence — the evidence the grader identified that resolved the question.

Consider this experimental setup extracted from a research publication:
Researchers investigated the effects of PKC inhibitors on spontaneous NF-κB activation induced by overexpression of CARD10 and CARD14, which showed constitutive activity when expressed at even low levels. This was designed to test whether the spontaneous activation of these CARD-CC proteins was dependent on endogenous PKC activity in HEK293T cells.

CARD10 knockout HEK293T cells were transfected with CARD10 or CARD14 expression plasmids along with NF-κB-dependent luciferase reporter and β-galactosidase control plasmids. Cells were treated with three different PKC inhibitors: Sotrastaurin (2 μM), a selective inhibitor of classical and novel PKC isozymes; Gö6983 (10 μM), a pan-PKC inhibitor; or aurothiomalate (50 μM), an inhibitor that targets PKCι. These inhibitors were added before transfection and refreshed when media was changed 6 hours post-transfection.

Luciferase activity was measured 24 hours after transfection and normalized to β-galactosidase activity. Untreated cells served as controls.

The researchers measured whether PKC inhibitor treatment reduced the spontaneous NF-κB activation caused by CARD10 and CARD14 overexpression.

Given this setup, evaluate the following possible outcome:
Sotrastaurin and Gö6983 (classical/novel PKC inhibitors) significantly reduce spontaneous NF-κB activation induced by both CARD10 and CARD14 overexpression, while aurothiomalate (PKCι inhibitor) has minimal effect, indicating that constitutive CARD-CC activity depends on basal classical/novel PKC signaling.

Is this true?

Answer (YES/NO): NO